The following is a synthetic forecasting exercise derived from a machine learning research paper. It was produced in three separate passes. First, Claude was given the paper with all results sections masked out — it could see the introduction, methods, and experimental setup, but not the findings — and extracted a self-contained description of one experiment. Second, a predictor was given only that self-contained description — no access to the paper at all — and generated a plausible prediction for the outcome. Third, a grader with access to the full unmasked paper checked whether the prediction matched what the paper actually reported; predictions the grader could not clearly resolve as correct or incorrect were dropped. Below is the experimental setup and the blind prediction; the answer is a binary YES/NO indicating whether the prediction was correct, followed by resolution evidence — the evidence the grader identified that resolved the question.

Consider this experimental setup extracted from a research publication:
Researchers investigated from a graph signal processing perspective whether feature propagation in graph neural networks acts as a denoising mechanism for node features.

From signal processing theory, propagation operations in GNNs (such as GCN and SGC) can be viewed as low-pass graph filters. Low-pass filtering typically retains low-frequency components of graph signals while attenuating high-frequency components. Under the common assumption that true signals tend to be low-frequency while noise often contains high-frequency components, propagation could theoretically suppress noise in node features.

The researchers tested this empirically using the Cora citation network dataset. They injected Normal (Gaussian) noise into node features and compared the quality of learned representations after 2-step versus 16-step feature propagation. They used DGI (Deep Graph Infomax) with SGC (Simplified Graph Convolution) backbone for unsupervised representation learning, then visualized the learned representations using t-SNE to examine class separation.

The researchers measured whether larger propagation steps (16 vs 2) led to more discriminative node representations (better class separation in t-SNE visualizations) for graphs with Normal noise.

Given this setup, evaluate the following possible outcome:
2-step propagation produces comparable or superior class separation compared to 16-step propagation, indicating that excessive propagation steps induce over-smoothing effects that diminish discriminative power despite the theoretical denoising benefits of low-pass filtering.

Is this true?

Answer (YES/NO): NO